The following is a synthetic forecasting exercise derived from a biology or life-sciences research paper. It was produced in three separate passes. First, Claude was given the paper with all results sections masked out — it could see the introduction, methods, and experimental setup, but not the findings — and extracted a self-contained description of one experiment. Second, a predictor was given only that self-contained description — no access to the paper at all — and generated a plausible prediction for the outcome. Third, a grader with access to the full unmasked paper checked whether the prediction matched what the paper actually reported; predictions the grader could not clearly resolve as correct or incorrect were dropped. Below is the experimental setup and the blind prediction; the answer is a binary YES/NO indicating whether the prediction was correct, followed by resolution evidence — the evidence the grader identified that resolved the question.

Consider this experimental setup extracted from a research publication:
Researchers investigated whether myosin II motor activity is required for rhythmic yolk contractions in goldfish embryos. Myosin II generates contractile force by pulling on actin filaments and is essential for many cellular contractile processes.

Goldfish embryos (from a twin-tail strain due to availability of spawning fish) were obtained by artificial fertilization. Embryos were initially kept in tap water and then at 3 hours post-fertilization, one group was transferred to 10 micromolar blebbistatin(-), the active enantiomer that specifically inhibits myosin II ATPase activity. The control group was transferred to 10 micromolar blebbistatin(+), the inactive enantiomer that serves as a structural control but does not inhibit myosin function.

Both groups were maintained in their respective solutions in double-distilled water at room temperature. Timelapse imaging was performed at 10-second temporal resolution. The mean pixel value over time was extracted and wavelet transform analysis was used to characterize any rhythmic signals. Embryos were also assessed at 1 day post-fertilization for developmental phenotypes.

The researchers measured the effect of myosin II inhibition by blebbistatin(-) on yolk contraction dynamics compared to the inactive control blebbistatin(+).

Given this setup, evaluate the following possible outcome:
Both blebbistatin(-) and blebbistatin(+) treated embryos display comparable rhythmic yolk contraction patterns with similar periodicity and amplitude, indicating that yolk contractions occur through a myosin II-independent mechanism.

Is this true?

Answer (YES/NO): NO